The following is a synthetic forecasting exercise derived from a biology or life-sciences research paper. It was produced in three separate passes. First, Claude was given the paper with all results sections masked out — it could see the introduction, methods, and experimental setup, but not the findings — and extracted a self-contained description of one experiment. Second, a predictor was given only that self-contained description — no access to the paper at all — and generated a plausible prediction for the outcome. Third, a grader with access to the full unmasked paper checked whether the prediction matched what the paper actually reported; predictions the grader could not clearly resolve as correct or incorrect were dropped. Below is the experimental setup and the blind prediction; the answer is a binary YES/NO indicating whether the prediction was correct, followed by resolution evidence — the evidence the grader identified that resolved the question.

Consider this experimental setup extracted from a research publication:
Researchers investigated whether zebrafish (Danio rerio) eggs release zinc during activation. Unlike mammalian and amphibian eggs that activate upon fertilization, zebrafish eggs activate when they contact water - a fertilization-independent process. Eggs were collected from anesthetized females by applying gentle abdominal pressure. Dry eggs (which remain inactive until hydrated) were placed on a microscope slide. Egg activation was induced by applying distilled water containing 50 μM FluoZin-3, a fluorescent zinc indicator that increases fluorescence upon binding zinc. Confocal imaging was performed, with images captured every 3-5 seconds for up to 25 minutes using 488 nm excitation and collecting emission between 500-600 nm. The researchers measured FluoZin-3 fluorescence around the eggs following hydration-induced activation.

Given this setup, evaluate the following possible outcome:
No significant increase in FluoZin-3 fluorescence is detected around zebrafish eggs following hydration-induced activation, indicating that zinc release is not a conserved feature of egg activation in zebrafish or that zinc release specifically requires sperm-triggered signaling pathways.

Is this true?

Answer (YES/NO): NO